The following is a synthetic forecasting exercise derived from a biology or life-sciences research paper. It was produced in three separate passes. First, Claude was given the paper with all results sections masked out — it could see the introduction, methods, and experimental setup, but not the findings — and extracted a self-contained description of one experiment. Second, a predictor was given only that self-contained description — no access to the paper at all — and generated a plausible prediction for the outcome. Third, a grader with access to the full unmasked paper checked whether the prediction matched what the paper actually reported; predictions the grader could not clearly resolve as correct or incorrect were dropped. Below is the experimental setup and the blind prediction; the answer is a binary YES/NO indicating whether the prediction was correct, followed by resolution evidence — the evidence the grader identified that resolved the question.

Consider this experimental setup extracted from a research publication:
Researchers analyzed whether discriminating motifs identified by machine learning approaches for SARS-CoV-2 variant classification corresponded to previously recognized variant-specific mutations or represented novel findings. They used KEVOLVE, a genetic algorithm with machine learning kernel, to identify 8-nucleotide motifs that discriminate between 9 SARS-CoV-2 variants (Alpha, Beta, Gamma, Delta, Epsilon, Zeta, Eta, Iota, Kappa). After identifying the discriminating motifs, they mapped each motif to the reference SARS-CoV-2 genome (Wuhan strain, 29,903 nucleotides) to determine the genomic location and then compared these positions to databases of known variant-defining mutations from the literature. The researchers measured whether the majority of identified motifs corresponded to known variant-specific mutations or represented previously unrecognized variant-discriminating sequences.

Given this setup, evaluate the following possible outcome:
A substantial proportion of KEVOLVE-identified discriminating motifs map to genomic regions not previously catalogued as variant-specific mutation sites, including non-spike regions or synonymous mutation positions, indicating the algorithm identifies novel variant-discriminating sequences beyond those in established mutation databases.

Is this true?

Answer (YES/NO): NO